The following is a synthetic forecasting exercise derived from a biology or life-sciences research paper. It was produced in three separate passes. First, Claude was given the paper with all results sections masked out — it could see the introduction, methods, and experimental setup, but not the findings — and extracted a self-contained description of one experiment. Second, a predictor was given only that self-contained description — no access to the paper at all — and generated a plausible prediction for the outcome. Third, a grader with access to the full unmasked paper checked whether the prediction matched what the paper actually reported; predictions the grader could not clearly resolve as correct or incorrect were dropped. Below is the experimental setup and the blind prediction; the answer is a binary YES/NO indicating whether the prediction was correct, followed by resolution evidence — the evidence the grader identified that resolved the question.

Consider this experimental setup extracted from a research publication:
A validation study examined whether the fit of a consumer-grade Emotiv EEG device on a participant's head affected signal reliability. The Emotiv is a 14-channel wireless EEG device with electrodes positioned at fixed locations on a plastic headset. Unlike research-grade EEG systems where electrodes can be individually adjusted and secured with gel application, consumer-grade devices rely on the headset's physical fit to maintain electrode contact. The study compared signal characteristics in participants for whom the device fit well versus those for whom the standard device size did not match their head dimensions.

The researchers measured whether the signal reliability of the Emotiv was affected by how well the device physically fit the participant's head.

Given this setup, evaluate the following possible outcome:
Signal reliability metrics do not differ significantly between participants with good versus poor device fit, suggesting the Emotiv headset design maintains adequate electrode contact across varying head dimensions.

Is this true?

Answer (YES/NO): NO